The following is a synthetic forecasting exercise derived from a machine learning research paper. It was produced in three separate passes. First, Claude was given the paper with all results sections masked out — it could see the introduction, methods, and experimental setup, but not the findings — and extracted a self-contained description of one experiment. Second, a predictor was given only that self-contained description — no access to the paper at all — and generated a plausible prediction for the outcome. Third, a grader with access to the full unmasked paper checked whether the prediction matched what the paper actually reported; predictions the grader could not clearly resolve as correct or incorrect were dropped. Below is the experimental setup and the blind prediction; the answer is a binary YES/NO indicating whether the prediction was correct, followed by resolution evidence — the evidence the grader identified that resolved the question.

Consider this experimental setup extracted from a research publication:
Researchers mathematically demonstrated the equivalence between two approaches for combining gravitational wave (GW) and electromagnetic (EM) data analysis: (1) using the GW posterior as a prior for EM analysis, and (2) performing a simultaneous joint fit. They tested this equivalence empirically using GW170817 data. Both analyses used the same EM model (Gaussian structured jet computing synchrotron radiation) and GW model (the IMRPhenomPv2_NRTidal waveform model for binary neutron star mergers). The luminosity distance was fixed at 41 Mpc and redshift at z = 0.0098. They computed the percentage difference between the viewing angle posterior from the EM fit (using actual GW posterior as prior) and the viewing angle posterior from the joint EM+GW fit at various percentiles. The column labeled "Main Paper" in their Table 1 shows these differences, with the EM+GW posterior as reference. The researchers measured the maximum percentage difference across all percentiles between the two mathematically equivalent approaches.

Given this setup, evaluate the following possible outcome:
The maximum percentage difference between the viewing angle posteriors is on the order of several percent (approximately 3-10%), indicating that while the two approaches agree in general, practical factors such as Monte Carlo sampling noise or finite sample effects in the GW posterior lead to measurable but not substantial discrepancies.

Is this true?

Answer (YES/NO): YES